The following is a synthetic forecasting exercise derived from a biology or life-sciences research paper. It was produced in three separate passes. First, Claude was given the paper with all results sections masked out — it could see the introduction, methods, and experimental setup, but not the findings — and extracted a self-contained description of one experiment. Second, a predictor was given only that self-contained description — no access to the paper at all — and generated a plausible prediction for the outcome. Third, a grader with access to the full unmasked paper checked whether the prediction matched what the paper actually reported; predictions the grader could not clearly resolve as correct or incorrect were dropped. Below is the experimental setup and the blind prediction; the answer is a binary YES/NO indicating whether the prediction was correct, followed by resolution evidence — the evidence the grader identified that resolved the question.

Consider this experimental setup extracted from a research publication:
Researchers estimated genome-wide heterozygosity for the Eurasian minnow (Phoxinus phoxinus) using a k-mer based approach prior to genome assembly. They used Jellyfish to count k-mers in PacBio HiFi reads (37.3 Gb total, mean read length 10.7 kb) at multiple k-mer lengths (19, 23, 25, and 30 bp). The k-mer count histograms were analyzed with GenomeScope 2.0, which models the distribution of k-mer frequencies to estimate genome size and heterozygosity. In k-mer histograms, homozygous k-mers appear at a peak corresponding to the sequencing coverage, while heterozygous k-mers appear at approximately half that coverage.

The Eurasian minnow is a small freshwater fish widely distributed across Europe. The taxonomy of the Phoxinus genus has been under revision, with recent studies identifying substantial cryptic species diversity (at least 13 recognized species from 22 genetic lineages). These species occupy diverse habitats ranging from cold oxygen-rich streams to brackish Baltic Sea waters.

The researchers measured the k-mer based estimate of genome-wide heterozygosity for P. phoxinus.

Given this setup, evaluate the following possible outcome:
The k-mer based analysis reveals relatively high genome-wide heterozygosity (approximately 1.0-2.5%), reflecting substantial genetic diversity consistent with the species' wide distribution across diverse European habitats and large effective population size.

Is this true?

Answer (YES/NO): YES